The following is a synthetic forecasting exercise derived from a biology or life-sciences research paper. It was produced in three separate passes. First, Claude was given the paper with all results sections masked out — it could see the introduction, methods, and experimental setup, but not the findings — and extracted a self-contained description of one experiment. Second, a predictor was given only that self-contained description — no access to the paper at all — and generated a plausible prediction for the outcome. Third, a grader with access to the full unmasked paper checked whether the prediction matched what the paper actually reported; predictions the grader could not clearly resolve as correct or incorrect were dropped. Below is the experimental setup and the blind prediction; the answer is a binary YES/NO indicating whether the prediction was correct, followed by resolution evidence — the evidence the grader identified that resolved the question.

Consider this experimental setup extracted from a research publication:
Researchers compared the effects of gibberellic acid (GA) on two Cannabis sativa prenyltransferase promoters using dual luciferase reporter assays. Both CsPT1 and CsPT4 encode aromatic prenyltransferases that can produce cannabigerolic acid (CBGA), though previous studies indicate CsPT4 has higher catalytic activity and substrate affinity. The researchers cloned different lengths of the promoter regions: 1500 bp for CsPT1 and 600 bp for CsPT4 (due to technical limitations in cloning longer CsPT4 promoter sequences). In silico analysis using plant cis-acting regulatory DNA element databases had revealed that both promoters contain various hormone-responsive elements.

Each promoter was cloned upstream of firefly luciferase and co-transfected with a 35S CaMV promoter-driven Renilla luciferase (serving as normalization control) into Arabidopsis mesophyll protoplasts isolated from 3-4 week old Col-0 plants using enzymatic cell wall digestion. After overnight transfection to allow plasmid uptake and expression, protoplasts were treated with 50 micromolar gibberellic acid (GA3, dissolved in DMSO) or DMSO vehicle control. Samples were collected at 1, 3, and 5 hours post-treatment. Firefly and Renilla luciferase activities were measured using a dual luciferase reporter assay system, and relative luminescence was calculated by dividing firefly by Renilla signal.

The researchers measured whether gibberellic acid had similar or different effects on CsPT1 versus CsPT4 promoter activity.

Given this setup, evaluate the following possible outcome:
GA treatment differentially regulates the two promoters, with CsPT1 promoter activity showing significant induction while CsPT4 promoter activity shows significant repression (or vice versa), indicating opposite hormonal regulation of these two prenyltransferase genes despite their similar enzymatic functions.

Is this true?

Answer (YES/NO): NO